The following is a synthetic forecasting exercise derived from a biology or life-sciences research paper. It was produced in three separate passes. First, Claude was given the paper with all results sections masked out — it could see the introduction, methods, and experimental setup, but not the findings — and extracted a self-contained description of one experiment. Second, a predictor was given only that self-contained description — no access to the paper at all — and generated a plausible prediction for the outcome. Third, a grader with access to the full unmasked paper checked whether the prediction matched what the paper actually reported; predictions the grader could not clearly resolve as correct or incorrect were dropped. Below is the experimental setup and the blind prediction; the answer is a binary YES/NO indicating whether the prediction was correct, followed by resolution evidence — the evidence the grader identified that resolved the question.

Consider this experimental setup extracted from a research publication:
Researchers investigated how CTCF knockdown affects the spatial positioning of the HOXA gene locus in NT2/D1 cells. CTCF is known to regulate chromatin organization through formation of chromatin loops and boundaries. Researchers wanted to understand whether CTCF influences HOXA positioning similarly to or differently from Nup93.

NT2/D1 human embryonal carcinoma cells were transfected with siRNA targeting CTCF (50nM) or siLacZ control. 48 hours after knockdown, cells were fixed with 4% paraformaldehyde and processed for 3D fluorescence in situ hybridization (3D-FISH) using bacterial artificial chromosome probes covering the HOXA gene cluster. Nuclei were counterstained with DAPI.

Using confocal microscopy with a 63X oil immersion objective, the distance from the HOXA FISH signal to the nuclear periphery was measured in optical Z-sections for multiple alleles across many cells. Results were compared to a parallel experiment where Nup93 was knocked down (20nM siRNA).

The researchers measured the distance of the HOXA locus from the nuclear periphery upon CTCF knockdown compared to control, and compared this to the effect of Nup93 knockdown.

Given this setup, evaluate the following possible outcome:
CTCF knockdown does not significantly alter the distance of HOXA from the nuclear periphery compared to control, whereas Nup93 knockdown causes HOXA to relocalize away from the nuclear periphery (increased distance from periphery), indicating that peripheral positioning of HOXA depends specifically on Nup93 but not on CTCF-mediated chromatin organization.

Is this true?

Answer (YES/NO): YES